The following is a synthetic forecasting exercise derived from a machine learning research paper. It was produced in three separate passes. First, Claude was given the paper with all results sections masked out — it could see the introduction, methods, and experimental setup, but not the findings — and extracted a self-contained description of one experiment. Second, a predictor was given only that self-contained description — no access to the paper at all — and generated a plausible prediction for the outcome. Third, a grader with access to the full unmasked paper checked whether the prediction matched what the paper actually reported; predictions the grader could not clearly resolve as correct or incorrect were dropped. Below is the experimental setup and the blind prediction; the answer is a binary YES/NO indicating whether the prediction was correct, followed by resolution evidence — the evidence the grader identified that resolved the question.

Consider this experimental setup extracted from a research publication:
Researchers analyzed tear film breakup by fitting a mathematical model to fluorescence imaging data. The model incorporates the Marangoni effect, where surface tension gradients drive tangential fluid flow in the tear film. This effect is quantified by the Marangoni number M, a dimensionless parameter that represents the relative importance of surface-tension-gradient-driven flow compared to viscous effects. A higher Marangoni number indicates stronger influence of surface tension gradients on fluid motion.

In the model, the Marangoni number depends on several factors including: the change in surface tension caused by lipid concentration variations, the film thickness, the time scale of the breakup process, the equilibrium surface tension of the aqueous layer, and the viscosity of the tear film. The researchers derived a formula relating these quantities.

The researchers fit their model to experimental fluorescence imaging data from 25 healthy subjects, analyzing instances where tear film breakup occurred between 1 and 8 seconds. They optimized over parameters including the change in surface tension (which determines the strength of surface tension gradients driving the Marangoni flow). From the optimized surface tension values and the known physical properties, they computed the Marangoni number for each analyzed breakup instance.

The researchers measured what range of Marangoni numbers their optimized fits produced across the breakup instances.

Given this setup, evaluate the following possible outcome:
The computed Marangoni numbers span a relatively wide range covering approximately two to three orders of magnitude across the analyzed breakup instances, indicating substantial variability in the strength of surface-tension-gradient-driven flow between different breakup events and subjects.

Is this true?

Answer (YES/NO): NO